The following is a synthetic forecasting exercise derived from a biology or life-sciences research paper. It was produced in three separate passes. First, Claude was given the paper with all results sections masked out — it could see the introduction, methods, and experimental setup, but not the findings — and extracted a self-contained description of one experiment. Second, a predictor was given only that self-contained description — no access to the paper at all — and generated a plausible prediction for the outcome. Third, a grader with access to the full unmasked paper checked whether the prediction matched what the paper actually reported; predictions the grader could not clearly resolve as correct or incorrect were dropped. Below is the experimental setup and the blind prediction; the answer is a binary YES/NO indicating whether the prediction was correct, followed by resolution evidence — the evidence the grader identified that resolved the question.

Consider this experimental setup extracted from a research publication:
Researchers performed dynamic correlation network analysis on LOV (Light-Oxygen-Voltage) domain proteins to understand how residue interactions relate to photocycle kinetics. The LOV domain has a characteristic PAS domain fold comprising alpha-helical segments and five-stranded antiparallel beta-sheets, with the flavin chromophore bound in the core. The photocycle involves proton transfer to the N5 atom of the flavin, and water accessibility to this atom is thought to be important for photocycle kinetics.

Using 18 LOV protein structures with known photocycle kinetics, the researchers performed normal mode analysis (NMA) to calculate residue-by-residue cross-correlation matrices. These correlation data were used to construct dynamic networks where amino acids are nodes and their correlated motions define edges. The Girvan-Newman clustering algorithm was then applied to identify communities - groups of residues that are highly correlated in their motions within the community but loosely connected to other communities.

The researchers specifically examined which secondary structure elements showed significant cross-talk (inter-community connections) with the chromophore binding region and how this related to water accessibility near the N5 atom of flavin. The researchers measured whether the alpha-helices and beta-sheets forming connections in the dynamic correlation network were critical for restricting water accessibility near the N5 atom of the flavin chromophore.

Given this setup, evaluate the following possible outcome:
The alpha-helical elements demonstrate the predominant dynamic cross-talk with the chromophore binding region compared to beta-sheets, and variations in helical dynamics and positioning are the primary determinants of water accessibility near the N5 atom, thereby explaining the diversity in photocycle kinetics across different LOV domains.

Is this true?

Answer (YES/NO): NO